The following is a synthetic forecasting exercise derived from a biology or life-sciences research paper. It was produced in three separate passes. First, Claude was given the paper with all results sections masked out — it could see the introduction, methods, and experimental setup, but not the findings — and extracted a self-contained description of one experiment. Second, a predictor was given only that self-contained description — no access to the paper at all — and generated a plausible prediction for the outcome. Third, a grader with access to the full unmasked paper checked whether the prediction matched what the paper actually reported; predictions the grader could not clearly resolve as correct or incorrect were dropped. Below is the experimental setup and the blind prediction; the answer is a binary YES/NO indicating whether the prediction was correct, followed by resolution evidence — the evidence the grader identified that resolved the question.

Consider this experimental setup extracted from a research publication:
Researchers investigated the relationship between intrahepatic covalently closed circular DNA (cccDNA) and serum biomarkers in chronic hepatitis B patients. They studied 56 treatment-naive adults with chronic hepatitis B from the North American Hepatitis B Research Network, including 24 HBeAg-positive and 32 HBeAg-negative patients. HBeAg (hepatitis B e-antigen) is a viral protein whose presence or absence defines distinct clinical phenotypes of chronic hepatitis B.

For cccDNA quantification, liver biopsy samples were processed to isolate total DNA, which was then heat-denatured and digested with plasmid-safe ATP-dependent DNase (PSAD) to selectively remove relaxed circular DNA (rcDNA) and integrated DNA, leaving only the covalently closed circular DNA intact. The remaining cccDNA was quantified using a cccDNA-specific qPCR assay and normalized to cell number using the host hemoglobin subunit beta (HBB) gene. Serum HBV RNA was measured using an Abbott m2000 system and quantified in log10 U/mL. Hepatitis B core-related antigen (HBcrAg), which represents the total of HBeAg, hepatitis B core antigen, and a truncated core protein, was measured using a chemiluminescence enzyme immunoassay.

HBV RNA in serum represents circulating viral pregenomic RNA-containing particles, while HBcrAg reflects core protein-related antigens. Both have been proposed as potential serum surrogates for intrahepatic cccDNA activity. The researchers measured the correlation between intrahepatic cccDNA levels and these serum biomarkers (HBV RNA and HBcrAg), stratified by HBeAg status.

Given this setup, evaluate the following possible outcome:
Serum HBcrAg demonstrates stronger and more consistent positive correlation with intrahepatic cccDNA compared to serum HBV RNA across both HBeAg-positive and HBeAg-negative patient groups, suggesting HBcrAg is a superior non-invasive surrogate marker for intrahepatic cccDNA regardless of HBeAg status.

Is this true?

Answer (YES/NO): NO